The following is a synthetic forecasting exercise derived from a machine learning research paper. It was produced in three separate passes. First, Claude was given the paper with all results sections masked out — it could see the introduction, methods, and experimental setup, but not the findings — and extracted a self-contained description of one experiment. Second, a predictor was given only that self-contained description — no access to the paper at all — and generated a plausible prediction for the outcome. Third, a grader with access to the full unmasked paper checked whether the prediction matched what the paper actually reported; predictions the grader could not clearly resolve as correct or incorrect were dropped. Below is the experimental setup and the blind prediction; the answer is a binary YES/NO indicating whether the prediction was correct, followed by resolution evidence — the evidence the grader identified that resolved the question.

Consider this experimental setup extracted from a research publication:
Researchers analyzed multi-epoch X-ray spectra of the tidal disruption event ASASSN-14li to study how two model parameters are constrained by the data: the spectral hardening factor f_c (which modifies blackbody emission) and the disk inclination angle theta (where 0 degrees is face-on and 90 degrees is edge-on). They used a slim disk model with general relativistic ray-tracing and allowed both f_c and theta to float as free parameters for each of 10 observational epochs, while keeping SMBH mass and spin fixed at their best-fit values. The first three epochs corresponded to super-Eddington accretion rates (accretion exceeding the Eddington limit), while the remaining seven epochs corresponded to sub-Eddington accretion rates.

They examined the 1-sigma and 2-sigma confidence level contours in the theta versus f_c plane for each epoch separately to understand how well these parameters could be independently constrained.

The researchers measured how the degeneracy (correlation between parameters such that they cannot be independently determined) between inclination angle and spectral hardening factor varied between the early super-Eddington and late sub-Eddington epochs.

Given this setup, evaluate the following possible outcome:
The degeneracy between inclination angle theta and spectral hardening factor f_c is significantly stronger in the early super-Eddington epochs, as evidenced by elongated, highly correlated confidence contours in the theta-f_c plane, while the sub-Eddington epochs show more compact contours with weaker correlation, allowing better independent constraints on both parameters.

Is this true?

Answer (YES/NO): NO